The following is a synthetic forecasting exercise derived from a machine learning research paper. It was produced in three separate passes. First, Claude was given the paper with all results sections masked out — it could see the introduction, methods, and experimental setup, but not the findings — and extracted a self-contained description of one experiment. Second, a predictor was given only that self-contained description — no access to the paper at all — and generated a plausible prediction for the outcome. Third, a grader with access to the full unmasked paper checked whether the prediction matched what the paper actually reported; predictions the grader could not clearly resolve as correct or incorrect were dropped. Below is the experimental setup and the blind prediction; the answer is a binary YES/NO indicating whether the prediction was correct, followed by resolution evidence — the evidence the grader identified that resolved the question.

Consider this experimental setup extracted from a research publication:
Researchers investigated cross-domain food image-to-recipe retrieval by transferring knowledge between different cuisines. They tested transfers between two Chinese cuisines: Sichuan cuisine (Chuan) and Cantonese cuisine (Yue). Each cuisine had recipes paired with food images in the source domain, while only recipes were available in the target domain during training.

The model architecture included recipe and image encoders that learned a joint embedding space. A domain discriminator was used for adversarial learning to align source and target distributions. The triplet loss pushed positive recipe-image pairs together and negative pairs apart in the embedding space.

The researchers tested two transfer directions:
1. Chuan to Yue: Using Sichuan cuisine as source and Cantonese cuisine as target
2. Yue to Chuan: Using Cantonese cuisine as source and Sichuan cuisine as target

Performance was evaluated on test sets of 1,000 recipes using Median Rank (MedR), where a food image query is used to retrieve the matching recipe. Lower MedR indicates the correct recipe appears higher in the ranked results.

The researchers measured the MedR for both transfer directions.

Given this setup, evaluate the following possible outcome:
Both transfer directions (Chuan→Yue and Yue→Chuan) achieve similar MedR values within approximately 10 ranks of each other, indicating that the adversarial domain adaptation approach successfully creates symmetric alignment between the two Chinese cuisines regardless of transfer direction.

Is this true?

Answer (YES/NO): NO